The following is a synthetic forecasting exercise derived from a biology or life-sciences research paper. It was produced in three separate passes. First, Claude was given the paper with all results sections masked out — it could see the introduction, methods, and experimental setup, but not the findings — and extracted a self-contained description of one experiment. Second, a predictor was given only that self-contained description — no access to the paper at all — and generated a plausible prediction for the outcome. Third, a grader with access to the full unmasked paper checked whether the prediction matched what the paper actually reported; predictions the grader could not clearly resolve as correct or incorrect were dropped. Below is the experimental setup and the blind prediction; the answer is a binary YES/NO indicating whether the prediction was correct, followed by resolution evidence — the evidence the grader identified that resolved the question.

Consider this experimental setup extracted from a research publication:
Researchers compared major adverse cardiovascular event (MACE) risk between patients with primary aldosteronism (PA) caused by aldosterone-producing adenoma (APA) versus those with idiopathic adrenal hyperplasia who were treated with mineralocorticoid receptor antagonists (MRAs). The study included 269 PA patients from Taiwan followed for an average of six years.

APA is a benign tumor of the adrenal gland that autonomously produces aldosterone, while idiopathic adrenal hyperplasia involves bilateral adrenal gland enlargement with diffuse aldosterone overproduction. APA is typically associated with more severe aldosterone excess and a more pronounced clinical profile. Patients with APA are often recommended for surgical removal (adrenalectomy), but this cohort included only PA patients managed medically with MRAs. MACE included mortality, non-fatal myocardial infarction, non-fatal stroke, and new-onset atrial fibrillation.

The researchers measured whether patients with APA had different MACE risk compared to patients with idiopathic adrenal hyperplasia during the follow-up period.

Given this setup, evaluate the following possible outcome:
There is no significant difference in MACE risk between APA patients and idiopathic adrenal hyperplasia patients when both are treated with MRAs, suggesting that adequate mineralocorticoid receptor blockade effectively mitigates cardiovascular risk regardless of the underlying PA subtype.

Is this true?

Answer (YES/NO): NO